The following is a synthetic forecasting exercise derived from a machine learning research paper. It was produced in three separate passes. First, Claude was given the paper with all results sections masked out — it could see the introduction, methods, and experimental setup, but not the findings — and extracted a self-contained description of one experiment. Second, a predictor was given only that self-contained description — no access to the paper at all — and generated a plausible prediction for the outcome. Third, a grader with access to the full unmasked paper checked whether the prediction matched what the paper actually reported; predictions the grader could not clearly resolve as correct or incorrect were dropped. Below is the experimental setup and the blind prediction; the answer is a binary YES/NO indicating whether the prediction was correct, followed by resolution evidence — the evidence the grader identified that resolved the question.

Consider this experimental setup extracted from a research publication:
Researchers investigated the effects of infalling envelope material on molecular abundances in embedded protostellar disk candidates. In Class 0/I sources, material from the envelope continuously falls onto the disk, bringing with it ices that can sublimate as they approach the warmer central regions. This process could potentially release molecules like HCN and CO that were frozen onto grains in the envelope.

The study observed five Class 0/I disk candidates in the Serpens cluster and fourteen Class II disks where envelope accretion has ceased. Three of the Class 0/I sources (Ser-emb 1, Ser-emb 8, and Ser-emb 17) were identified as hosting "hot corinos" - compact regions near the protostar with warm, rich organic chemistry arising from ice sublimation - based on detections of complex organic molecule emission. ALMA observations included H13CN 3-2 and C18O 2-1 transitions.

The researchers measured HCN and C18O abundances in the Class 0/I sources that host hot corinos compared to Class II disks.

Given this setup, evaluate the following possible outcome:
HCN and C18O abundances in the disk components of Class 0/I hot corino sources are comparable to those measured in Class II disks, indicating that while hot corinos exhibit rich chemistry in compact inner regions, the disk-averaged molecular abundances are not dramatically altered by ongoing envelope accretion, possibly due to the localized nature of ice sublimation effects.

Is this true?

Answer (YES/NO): NO